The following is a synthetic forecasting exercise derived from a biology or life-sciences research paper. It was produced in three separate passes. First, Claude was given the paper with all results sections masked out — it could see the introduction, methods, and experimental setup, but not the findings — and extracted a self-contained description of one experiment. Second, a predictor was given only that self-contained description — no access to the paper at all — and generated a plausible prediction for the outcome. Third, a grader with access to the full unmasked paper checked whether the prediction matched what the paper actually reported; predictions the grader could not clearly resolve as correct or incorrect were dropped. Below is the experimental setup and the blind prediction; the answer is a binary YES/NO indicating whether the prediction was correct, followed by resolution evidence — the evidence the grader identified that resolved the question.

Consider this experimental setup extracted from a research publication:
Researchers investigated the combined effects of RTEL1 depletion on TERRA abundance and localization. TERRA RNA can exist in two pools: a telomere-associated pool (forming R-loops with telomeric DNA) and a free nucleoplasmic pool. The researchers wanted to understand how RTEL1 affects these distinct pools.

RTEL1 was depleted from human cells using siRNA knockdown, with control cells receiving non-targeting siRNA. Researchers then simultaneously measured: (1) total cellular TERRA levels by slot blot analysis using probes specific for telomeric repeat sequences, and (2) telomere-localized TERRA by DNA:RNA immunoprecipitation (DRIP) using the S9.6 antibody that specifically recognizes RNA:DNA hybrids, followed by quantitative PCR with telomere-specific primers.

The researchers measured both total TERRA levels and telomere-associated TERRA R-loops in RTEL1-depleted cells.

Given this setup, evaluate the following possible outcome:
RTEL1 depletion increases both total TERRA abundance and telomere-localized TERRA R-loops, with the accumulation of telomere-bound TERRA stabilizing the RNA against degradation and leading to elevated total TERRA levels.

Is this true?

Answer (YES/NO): NO